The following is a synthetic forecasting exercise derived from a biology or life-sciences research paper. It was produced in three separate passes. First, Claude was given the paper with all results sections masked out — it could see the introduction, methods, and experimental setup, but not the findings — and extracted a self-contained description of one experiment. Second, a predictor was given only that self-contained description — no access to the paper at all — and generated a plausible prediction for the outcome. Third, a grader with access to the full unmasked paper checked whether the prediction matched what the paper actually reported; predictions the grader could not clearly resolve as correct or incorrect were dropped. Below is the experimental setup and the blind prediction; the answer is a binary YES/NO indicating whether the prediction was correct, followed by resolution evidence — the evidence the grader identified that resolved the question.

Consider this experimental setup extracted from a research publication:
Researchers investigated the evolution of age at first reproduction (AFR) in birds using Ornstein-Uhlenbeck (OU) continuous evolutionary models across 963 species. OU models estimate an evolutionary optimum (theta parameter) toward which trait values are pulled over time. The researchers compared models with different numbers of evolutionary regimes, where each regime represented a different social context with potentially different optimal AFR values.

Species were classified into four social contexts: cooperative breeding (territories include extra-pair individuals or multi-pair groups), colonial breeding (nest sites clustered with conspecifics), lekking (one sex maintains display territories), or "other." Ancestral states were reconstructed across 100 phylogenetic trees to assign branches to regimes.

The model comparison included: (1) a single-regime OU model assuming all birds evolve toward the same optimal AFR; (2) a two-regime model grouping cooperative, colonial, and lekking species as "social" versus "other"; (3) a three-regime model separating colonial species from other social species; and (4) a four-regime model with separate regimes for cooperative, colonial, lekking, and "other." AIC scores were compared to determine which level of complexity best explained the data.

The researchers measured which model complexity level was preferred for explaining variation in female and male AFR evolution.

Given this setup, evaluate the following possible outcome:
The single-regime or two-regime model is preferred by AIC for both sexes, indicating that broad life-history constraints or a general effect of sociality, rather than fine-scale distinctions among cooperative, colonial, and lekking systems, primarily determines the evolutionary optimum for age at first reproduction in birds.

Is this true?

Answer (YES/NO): NO